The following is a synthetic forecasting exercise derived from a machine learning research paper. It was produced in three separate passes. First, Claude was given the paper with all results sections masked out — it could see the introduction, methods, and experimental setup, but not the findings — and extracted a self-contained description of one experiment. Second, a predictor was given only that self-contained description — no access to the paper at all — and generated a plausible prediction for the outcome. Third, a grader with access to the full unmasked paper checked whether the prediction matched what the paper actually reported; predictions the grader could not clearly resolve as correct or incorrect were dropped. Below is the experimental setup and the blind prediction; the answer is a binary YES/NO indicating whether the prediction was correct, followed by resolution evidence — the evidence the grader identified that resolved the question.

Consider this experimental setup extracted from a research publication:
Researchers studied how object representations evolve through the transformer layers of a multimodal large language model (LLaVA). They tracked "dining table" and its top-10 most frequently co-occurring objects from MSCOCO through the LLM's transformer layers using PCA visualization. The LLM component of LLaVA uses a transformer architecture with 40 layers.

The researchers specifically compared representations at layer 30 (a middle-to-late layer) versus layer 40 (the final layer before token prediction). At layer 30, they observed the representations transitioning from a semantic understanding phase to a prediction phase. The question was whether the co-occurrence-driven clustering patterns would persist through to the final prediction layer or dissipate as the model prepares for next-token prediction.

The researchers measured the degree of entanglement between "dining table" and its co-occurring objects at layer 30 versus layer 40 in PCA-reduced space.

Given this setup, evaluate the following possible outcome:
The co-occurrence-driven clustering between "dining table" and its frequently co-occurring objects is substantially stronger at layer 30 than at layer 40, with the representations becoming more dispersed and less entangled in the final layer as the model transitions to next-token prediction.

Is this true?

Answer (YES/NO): NO